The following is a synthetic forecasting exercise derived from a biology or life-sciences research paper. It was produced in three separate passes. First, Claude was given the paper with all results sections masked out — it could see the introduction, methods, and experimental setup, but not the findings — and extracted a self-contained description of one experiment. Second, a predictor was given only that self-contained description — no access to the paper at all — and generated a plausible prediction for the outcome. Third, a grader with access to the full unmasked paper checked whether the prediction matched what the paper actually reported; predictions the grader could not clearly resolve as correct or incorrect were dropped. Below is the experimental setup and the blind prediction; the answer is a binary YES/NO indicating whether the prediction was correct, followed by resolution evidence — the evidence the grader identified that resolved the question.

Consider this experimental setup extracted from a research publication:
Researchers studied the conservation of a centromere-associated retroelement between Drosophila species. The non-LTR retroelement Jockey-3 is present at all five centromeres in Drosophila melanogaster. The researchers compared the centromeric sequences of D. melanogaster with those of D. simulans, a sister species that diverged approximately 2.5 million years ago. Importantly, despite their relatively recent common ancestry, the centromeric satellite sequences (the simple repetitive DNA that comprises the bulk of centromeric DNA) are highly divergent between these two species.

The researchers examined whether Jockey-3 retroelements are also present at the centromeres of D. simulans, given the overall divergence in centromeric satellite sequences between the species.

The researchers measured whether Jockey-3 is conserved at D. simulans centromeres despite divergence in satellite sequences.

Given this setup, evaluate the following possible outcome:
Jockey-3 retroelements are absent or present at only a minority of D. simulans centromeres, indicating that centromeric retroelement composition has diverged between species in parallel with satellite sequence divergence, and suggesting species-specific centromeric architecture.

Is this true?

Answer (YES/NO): NO